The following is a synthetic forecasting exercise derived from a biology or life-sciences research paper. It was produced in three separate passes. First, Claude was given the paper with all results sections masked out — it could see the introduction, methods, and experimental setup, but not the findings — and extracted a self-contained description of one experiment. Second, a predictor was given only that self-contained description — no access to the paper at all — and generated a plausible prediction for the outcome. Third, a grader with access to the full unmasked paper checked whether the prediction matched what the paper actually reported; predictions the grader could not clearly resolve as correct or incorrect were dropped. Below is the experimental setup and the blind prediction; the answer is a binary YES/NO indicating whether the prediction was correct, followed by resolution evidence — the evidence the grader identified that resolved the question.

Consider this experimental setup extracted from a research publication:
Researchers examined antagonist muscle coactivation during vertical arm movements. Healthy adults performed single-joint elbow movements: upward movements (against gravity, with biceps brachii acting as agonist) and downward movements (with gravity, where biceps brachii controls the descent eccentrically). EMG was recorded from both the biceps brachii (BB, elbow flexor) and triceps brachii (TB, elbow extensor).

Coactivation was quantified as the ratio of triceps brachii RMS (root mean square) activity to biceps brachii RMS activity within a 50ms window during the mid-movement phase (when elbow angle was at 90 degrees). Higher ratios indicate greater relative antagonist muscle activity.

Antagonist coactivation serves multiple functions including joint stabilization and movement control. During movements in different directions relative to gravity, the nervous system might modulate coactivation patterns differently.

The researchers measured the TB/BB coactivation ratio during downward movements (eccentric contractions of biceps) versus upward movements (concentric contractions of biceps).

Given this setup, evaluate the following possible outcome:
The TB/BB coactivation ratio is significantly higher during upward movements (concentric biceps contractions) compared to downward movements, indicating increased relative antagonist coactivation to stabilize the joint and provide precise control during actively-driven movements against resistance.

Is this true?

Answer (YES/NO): NO